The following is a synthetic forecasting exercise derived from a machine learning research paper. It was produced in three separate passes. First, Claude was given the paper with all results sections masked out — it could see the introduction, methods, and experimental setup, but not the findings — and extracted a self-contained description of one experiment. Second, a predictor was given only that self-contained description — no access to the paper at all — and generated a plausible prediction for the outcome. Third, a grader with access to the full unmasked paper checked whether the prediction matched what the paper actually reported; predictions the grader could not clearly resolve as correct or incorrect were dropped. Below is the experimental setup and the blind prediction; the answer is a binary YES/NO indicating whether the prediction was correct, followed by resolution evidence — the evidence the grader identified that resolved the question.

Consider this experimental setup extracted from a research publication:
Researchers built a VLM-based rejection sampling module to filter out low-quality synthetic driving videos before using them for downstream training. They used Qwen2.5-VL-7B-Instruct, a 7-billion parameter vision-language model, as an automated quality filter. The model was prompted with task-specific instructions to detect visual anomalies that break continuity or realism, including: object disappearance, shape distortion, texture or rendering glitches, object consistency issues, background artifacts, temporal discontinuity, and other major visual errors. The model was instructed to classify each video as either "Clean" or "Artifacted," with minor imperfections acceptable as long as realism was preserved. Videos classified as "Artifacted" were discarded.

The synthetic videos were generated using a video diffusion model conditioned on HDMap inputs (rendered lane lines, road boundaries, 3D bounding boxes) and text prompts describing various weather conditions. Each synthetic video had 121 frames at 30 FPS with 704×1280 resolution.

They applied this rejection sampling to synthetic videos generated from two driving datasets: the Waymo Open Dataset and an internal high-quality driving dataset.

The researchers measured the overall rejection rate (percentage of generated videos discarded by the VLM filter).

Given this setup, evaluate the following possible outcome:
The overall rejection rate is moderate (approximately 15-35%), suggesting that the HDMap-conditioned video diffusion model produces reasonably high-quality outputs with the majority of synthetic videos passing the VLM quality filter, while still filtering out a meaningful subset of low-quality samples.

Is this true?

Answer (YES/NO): NO